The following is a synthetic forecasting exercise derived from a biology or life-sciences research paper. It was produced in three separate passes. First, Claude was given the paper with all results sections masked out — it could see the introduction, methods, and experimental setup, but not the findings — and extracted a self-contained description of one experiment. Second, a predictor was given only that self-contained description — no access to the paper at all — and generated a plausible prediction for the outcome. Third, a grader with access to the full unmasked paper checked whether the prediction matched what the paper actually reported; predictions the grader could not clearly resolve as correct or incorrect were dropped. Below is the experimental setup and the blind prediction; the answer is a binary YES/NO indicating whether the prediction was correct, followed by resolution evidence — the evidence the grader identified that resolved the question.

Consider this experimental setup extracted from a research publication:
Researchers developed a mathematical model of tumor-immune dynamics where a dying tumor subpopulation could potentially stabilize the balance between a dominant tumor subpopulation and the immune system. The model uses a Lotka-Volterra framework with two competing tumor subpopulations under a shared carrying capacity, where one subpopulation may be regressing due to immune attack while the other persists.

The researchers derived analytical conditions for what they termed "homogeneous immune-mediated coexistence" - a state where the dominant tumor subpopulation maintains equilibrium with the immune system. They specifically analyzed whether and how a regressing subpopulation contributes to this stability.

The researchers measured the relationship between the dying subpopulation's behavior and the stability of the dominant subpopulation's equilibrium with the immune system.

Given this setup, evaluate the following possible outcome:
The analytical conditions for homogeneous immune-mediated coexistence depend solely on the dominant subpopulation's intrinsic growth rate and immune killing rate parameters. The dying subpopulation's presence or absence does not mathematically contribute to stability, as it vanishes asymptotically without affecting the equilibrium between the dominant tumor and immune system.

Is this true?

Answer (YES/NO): NO